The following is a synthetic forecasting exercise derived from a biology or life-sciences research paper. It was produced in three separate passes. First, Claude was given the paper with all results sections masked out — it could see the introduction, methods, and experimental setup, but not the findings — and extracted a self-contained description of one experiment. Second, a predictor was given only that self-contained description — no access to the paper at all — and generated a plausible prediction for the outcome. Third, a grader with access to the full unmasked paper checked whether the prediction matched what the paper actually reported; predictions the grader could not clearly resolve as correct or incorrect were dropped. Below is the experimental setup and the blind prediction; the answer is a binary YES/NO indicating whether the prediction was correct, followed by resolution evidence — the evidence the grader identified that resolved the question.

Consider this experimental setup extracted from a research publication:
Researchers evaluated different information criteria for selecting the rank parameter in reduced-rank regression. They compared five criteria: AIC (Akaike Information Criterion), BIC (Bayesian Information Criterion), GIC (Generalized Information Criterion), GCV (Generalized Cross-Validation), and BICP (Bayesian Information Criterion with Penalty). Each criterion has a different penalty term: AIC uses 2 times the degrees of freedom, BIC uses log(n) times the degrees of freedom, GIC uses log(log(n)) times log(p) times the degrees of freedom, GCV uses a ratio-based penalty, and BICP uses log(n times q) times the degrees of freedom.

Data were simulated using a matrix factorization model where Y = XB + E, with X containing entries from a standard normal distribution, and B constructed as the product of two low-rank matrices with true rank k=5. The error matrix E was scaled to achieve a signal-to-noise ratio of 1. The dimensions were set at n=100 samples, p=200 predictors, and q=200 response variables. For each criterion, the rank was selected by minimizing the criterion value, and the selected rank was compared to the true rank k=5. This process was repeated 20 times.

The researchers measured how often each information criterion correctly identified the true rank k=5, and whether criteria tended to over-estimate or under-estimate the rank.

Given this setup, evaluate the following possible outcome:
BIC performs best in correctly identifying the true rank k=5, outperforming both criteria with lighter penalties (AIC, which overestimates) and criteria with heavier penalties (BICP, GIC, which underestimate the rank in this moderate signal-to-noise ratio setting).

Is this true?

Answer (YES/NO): NO